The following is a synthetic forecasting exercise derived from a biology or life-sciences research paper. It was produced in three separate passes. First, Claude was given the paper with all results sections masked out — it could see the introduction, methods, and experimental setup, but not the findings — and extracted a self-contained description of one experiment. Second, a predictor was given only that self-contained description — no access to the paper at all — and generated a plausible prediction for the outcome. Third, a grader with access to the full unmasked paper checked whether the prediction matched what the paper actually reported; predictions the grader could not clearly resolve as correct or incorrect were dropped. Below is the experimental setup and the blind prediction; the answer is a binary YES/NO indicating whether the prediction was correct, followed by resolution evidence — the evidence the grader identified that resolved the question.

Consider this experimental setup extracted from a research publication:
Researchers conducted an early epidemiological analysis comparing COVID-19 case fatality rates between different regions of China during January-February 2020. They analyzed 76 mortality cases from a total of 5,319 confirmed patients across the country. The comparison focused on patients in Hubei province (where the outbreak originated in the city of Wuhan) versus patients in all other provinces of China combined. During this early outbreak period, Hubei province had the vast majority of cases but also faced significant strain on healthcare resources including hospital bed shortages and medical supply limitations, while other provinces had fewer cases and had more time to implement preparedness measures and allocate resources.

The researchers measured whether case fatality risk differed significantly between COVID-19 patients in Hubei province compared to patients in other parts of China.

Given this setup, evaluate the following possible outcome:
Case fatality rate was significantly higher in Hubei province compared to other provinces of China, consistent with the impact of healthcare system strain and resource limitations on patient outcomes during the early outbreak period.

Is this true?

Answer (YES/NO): YES